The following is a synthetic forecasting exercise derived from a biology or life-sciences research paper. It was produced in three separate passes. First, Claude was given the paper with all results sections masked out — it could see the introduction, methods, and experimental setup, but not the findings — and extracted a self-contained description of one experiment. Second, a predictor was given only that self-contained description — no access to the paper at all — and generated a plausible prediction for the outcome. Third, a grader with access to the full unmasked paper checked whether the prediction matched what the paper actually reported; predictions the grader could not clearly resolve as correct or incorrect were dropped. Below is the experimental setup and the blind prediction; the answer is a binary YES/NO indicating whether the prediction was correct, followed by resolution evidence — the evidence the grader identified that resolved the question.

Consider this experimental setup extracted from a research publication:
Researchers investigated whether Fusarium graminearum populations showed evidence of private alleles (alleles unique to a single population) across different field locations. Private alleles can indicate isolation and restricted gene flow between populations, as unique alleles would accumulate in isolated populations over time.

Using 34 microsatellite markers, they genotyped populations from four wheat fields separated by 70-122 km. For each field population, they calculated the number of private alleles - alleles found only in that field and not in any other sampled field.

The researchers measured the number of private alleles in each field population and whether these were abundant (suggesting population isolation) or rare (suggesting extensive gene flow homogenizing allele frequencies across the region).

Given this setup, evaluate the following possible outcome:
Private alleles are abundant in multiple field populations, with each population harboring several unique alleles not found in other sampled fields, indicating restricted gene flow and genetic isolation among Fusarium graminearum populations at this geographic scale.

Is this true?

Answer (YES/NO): NO